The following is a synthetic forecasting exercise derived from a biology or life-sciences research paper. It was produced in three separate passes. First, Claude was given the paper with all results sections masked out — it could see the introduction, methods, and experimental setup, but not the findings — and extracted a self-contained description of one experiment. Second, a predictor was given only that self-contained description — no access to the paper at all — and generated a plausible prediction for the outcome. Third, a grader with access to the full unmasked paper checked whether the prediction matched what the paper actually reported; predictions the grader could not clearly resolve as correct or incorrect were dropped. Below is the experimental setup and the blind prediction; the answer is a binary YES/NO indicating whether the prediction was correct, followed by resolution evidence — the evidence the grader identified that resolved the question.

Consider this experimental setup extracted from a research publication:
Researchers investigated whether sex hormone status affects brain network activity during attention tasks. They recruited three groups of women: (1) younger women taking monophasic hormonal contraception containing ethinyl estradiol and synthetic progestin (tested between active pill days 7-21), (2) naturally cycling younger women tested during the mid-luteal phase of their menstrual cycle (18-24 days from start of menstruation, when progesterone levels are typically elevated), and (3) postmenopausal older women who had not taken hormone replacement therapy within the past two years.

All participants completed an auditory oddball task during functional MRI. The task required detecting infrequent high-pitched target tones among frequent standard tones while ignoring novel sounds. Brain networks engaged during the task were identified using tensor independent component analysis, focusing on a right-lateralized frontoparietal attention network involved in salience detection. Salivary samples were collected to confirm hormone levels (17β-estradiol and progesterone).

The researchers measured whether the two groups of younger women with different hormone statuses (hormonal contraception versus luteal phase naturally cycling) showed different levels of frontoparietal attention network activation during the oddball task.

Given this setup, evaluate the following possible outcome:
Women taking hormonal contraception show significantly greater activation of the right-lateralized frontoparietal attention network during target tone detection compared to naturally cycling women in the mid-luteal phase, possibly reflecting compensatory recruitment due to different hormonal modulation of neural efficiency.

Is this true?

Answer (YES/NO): NO